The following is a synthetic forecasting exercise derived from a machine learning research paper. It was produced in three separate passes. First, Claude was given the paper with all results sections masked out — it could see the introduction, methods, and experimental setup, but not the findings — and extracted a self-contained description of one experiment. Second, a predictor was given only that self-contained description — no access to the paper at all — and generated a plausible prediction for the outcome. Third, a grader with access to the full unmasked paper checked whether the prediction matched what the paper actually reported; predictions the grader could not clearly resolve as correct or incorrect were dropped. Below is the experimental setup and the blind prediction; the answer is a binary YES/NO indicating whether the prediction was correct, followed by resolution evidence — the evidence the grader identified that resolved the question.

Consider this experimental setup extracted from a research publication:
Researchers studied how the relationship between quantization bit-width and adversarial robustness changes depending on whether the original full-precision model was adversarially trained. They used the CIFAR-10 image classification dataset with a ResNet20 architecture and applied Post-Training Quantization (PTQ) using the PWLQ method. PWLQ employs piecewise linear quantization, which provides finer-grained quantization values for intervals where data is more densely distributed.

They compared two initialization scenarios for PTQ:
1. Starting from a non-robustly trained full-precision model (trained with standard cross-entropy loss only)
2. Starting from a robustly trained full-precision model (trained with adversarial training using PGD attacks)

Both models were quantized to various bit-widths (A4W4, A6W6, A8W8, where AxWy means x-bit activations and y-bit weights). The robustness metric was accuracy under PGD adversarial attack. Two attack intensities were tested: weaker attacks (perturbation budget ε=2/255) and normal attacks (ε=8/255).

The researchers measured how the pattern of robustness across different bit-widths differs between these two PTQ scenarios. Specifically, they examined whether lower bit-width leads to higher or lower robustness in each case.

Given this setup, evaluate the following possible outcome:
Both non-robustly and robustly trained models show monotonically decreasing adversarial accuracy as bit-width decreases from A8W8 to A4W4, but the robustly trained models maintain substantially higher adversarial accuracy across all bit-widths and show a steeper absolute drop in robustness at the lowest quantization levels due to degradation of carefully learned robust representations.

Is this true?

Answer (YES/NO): NO